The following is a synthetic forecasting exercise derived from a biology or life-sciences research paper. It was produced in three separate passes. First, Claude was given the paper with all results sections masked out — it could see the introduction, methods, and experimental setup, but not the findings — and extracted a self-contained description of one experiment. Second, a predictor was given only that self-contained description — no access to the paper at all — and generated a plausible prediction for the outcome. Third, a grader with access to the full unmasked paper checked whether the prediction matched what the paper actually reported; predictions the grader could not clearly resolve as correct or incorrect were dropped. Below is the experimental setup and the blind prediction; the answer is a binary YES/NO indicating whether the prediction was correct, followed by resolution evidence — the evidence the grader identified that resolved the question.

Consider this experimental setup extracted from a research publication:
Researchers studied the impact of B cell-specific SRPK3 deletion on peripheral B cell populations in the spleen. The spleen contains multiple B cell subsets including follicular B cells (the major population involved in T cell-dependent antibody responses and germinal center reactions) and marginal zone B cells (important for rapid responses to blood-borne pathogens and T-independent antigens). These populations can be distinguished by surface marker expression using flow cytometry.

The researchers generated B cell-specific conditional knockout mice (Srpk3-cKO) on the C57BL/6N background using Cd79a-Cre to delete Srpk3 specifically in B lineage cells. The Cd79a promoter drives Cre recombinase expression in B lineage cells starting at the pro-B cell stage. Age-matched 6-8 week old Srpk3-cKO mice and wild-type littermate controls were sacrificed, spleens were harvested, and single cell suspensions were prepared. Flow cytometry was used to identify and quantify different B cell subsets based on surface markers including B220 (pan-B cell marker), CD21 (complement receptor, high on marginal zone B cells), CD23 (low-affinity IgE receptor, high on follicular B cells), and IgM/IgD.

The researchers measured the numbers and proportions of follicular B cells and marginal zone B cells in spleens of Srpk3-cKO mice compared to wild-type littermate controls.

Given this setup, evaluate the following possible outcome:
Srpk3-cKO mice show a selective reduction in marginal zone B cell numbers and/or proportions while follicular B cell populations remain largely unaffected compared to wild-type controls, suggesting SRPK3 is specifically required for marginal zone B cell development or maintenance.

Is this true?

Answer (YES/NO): NO